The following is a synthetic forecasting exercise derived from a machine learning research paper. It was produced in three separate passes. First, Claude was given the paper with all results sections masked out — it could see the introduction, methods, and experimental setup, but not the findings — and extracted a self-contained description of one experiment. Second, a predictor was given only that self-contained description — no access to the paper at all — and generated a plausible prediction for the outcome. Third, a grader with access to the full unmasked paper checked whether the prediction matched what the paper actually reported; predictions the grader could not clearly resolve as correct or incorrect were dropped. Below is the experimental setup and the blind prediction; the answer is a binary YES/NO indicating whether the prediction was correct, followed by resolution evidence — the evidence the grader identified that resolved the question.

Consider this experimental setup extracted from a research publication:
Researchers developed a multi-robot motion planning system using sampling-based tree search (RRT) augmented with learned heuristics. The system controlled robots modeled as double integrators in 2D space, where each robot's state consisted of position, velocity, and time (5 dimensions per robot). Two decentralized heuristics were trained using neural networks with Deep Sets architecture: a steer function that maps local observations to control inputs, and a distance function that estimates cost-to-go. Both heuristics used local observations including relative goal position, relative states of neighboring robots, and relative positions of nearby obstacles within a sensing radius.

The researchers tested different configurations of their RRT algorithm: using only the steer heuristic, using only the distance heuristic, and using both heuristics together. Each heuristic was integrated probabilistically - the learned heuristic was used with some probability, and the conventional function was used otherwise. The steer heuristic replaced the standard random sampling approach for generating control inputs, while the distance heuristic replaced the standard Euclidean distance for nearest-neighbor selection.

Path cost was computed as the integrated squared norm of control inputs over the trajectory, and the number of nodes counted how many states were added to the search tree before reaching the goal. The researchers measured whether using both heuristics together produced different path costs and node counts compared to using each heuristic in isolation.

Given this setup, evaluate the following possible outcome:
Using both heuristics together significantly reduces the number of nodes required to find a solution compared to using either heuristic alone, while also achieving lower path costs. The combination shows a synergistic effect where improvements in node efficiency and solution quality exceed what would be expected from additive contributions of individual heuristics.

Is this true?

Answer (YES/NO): NO